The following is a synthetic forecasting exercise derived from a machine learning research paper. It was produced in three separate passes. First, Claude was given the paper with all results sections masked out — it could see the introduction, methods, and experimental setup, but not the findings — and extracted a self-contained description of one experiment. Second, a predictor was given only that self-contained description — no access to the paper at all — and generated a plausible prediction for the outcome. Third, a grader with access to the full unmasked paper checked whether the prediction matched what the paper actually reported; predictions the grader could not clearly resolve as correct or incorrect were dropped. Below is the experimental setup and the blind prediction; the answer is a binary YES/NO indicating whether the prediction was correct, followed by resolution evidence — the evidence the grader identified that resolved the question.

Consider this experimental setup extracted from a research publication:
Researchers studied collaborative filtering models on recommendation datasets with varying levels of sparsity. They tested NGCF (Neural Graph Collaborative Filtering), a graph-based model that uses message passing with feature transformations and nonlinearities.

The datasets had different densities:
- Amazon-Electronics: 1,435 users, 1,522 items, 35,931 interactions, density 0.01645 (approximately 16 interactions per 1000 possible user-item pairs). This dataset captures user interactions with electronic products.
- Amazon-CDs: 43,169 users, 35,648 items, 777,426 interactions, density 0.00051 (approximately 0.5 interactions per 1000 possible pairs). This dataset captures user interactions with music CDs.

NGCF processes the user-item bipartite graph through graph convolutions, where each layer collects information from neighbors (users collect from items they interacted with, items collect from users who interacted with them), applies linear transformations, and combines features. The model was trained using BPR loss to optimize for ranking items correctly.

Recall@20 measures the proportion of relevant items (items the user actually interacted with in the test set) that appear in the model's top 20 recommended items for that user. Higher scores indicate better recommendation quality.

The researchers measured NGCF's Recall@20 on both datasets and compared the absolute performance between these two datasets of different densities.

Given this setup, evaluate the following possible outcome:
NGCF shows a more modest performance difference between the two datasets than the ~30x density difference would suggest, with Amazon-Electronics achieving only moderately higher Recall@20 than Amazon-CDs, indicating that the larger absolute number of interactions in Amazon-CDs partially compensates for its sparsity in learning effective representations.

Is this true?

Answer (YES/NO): NO